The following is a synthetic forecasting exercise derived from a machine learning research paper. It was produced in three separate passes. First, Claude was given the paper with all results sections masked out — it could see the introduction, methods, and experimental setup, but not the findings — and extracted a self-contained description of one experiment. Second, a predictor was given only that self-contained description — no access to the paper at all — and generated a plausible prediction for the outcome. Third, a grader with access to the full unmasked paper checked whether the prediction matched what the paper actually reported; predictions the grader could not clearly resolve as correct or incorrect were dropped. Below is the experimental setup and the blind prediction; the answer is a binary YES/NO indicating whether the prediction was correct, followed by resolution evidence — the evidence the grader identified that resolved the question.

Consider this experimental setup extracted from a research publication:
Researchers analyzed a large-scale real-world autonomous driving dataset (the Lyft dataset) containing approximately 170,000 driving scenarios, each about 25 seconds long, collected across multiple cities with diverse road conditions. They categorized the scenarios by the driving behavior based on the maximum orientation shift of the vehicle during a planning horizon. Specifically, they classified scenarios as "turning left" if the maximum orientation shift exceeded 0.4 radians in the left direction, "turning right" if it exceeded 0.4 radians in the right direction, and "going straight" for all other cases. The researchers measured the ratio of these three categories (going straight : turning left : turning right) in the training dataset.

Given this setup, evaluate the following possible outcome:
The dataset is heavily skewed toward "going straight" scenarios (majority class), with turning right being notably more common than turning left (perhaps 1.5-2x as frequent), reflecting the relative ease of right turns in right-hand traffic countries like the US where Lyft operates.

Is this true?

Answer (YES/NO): NO